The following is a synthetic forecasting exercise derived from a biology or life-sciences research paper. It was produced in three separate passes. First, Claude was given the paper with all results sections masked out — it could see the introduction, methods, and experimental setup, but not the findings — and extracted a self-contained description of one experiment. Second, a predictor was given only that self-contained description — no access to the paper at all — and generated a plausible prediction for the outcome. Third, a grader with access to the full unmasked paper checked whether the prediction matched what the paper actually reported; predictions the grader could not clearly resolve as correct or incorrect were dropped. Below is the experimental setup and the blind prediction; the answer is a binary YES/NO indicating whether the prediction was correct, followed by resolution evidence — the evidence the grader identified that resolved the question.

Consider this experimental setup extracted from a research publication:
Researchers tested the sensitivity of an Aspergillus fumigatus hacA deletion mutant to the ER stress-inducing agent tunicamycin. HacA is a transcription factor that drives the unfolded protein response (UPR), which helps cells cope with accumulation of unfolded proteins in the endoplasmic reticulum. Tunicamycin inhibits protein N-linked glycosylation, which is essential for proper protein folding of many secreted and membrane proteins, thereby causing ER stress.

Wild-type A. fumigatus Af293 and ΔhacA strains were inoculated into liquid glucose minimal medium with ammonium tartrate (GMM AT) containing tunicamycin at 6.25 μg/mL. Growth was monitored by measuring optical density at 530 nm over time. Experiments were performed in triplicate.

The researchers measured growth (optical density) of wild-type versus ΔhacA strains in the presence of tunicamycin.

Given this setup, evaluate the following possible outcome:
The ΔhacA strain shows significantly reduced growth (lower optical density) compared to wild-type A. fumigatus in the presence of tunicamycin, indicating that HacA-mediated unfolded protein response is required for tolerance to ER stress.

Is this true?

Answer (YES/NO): YES